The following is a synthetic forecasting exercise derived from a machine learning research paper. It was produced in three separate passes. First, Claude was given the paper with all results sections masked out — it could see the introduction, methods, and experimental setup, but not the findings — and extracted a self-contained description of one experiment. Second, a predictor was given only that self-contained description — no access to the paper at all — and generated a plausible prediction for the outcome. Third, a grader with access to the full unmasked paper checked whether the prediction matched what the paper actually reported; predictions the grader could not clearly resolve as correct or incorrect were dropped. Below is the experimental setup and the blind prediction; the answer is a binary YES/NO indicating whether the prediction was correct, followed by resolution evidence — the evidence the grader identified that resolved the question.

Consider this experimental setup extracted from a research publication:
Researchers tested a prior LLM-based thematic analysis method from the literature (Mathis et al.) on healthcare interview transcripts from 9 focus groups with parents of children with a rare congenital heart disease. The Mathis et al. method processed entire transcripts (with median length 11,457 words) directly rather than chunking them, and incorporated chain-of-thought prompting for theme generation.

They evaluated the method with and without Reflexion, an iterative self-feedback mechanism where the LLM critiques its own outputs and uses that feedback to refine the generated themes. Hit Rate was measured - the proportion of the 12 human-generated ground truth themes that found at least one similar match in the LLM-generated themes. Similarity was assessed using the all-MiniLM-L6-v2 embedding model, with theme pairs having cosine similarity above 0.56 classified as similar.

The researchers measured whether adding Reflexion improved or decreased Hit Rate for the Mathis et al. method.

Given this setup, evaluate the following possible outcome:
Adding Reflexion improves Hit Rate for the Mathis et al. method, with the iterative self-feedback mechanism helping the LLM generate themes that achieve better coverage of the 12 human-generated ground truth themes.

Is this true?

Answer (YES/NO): NO